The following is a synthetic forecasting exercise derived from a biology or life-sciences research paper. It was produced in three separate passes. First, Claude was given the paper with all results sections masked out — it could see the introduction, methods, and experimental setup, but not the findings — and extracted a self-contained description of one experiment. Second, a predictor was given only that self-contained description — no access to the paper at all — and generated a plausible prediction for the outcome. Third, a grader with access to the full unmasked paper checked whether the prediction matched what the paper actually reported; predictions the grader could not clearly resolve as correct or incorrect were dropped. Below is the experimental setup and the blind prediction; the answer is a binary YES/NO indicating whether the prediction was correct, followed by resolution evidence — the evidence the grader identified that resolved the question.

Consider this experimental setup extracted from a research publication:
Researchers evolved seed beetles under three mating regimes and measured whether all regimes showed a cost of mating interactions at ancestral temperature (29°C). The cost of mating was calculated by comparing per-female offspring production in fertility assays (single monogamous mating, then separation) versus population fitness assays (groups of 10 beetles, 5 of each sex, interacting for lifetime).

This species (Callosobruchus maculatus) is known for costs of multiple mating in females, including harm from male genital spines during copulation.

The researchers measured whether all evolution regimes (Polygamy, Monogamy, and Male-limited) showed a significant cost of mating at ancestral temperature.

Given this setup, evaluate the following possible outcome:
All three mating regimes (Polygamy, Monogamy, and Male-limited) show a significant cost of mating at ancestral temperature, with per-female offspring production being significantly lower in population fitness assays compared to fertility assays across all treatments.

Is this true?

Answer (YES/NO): YES